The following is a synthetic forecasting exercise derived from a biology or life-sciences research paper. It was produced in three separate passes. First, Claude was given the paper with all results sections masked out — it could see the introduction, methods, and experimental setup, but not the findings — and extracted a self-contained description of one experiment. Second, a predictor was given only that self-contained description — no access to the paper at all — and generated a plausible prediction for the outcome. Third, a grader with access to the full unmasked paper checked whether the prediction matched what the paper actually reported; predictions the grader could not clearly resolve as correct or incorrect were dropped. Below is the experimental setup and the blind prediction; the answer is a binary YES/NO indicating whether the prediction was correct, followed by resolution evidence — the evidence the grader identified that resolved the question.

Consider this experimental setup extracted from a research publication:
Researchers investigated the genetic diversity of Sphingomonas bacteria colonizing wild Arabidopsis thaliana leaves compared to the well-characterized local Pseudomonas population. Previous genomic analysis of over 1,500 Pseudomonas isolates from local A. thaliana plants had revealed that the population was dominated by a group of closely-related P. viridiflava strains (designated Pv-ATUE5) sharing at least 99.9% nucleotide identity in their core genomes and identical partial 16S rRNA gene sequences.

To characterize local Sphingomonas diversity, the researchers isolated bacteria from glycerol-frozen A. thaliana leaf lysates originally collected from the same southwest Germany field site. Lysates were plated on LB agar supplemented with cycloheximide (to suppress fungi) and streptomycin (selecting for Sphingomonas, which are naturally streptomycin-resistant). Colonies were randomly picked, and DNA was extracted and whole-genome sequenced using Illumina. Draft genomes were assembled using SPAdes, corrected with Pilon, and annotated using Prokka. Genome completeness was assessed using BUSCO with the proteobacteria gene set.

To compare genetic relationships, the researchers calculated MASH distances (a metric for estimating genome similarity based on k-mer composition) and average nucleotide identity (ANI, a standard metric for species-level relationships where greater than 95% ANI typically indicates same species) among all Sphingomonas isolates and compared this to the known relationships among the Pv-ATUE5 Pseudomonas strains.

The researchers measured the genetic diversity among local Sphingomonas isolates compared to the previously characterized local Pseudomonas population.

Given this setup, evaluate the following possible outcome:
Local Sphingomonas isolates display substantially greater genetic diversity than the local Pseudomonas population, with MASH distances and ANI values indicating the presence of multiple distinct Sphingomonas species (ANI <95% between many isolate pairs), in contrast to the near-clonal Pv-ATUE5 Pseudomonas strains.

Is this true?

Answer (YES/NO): YES